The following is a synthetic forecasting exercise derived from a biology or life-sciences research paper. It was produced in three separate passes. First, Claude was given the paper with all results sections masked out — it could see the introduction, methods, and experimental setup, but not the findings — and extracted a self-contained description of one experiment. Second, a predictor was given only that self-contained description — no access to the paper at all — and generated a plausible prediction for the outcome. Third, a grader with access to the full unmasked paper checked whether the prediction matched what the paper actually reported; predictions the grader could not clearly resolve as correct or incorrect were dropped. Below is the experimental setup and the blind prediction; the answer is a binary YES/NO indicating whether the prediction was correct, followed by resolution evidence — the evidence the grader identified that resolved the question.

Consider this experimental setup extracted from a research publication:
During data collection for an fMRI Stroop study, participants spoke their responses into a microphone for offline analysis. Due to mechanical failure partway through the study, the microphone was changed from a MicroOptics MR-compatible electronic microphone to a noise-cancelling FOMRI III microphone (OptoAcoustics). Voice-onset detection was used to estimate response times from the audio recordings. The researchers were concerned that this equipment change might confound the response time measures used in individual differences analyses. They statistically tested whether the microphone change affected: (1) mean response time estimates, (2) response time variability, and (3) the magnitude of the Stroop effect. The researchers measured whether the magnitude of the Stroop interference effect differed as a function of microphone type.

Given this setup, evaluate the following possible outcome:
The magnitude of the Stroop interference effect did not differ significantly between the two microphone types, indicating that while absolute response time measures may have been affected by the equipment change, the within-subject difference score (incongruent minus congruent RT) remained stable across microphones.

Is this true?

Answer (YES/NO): YES